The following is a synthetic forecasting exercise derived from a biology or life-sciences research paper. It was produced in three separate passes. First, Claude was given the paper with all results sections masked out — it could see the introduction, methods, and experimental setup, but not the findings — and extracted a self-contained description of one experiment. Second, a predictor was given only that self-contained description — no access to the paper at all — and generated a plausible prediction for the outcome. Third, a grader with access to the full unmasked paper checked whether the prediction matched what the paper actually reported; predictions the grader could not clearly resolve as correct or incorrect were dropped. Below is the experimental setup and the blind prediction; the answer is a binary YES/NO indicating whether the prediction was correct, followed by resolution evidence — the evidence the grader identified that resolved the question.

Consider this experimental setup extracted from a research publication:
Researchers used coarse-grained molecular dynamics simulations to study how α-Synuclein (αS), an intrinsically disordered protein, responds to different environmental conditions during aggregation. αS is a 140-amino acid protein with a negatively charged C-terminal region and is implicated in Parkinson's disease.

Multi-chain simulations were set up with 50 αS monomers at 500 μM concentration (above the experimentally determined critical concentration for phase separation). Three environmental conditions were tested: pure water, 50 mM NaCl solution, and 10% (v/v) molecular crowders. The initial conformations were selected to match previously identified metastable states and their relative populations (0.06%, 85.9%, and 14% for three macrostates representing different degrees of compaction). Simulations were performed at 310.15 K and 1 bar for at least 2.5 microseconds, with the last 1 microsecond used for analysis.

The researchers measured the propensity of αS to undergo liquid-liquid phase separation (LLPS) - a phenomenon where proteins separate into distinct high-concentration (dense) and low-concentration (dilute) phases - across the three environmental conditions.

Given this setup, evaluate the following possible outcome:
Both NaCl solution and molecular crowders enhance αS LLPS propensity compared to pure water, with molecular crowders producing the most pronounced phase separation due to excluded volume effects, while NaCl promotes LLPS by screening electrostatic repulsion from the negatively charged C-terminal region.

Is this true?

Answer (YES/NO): NO